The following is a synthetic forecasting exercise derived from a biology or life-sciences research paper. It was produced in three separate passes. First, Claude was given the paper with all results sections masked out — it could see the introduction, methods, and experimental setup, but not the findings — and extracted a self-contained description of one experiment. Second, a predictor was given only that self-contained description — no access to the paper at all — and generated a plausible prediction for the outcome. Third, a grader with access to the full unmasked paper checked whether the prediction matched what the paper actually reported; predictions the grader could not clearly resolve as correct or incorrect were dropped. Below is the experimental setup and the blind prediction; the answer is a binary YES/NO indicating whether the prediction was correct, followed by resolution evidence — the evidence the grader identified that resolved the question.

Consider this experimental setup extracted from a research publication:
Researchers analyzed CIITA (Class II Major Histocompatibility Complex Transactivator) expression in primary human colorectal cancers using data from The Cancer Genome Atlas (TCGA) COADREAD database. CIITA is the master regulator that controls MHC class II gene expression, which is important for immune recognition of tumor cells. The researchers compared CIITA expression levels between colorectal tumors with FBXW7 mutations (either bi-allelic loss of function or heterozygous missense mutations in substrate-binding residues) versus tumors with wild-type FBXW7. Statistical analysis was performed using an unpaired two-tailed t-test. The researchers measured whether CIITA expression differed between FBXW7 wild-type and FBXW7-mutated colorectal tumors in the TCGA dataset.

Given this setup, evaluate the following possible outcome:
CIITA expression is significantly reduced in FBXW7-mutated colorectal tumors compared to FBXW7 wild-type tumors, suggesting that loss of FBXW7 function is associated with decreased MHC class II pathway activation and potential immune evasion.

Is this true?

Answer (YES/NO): NO